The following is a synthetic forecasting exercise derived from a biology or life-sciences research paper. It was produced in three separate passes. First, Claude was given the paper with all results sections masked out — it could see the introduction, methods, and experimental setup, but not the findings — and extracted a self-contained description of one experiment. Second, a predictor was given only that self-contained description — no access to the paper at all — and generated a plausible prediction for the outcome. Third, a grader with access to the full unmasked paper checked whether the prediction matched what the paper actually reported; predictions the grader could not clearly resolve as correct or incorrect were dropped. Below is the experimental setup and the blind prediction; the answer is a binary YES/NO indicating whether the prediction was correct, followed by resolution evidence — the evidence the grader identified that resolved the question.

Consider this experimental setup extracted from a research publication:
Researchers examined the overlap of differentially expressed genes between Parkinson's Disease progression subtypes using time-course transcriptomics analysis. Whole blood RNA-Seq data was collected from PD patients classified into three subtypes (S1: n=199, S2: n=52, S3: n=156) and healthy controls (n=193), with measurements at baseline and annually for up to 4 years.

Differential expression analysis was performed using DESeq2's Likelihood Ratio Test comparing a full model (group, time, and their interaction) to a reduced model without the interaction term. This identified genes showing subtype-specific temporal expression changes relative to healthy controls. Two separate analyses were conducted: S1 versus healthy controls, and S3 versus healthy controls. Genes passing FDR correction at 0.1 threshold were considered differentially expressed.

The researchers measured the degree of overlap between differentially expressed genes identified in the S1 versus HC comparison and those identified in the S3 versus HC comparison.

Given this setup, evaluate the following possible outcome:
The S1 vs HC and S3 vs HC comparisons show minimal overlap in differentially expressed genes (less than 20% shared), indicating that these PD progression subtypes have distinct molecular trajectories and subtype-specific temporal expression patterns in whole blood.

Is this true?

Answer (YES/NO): YES